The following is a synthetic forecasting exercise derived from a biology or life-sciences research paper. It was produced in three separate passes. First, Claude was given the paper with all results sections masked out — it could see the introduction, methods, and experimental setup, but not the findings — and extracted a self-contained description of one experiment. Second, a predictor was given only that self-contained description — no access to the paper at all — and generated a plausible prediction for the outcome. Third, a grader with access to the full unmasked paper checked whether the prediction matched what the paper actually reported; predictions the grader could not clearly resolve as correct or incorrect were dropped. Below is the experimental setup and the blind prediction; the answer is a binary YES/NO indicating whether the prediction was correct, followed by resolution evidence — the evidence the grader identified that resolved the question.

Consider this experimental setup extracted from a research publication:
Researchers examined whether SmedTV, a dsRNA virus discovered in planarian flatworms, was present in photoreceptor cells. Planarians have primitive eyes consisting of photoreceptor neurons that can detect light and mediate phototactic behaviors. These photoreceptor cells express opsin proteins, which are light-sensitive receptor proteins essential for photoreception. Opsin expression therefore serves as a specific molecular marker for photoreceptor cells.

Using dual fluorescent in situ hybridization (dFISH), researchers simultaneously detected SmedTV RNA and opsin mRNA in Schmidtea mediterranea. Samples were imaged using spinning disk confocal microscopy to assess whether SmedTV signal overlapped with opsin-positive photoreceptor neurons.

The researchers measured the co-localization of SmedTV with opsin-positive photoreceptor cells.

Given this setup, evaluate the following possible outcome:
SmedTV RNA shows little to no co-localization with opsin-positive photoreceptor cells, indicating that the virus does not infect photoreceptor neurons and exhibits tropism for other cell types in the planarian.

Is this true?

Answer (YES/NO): NO